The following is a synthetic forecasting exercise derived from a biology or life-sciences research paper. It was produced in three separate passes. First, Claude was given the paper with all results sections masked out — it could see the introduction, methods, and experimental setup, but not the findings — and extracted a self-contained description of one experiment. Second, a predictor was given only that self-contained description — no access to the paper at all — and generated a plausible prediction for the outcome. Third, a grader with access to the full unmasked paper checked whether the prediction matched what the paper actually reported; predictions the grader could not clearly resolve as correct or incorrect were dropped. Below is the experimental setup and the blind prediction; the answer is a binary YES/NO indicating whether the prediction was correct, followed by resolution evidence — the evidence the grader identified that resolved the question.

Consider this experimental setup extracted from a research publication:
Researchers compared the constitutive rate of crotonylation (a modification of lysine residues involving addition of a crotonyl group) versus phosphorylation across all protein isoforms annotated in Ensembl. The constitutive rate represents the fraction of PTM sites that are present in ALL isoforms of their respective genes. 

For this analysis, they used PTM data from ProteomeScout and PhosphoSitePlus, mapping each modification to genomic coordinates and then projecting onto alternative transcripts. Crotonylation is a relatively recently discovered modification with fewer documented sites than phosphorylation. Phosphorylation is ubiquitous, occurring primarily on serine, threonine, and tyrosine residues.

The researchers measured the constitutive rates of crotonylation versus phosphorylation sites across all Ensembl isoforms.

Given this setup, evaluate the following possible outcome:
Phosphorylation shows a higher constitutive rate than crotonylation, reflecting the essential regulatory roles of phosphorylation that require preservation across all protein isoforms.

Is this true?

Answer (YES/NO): NO